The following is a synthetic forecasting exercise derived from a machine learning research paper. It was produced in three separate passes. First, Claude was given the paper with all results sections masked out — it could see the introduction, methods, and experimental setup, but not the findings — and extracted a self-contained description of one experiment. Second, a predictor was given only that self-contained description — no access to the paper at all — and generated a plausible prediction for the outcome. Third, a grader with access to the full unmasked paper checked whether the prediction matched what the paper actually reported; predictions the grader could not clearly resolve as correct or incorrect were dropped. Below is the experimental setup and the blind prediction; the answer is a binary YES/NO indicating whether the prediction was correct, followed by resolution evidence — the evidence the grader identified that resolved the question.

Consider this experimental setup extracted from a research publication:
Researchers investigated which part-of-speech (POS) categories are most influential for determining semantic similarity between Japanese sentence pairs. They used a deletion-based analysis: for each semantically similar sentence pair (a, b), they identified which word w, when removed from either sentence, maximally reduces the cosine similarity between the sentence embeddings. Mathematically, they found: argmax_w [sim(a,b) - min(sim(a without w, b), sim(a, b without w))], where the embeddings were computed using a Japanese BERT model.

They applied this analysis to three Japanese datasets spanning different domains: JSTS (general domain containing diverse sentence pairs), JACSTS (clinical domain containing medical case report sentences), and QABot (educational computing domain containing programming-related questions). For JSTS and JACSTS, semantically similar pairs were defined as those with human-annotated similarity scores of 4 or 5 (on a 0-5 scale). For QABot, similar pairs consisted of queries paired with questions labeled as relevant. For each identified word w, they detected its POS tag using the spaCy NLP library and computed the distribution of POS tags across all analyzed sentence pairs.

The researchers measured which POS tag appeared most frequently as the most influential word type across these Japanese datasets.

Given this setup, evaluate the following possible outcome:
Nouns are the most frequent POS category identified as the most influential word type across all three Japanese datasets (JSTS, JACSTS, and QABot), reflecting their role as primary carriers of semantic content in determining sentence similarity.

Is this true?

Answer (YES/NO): YES